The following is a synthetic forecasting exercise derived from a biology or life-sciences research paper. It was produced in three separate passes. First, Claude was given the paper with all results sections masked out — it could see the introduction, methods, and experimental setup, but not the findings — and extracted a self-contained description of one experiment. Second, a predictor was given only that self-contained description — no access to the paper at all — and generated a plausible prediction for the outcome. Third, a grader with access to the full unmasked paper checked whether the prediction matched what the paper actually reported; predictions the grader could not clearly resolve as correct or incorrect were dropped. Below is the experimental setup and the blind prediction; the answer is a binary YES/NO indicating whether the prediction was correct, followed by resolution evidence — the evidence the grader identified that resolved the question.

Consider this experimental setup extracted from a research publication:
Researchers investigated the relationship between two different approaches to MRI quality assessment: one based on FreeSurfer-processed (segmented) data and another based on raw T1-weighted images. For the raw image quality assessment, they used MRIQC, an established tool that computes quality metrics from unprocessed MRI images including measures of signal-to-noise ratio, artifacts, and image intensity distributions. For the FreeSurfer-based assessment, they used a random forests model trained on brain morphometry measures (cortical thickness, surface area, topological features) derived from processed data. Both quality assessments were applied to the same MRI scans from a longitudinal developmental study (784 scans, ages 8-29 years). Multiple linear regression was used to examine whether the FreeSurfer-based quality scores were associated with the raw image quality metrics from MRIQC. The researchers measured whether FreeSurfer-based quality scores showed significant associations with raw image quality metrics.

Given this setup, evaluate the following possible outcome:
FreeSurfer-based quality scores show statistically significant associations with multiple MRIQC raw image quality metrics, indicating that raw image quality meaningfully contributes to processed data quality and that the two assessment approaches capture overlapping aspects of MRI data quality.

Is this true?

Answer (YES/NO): YES